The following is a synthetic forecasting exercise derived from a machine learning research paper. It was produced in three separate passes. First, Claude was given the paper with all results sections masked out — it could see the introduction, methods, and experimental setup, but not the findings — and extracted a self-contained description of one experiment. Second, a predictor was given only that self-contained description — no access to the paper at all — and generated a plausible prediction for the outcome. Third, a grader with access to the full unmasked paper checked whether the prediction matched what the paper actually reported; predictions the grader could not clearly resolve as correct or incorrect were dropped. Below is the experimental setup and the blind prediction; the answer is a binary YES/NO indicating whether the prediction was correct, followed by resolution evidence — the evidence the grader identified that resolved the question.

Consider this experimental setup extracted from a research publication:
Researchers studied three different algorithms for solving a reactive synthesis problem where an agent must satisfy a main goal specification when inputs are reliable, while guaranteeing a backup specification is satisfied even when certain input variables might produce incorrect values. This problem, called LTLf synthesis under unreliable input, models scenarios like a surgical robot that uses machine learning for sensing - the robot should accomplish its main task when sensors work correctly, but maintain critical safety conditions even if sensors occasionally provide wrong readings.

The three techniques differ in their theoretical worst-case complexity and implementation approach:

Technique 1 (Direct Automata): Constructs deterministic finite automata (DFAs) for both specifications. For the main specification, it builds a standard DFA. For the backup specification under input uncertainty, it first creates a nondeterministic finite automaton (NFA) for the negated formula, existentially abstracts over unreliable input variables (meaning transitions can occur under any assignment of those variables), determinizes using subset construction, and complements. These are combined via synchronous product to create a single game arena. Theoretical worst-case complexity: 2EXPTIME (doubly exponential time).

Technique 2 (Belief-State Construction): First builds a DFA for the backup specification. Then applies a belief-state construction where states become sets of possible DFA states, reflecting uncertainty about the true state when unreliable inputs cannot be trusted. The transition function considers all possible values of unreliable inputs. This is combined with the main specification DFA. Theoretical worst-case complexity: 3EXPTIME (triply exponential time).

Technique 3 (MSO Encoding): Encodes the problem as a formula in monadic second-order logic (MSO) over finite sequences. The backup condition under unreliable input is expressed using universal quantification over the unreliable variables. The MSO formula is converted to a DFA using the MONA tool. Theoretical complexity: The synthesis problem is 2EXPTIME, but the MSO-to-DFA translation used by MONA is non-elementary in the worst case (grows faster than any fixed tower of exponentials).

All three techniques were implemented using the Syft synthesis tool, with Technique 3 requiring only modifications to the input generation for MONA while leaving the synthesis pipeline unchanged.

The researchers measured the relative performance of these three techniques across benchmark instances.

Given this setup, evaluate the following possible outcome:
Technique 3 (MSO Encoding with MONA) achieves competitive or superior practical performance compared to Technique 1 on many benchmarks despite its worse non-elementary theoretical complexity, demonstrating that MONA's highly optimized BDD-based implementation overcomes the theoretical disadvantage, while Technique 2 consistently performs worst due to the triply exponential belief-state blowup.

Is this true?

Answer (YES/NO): NO